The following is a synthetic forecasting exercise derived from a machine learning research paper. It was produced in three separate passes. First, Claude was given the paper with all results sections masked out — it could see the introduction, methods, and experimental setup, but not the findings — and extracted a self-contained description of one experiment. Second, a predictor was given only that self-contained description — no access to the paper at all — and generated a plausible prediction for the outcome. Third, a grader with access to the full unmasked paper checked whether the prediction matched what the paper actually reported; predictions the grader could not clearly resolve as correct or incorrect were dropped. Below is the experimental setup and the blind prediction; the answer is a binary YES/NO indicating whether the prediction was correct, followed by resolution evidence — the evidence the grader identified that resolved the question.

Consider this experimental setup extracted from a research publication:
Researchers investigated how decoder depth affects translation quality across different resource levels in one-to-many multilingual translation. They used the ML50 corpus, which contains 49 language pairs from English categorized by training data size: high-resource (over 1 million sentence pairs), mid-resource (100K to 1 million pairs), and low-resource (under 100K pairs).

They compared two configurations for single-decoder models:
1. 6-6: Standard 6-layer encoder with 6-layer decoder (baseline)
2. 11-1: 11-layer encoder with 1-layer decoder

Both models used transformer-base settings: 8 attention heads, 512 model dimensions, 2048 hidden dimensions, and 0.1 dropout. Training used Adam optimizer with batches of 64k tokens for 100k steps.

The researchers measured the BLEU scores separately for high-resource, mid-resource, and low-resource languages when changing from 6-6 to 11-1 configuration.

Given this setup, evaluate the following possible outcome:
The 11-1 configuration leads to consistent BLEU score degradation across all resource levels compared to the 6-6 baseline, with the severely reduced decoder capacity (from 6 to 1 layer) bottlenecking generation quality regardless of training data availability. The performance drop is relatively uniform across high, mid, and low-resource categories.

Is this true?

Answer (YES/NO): NO